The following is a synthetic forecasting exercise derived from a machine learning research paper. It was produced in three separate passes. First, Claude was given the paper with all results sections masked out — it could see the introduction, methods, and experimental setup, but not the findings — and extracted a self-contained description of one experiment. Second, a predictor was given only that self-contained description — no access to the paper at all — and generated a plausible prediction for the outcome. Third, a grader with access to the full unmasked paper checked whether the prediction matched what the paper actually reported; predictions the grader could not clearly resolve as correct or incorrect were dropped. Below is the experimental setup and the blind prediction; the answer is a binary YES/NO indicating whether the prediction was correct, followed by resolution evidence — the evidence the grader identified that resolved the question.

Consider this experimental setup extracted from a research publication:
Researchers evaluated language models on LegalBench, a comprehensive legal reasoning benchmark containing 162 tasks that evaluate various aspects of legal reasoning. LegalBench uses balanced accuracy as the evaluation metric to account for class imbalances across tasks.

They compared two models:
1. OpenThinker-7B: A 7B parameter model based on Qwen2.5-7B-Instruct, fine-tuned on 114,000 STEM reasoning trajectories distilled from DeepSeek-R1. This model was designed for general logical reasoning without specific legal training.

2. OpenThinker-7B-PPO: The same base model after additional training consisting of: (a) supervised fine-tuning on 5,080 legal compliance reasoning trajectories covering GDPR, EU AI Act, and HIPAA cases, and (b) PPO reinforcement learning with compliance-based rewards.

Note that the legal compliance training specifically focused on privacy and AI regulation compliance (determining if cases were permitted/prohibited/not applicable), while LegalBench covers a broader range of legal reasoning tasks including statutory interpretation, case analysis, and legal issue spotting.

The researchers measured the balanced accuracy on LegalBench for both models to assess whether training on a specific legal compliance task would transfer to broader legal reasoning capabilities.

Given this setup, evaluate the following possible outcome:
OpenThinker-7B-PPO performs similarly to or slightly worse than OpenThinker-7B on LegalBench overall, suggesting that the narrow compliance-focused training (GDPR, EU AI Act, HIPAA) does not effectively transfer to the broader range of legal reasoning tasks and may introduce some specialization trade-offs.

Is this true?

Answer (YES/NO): NO